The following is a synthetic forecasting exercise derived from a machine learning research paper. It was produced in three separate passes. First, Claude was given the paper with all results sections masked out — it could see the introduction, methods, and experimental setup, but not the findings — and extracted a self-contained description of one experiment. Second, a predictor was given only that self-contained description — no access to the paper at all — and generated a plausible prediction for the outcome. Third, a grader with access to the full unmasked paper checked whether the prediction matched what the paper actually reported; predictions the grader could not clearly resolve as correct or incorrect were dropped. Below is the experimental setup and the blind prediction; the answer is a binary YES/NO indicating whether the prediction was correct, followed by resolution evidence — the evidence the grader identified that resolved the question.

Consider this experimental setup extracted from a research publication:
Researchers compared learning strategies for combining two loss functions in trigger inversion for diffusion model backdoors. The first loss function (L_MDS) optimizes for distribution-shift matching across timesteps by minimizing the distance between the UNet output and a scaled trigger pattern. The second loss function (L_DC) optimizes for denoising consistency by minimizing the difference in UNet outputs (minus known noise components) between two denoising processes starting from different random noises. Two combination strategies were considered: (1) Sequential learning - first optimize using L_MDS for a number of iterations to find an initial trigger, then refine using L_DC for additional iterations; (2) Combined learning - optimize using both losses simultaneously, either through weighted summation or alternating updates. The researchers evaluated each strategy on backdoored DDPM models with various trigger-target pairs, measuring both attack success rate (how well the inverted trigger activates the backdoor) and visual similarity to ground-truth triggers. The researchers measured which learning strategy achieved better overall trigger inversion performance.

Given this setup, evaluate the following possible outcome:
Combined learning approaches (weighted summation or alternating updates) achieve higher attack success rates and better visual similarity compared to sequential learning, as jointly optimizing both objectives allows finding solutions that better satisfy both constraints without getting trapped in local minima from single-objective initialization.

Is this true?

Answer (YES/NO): NO